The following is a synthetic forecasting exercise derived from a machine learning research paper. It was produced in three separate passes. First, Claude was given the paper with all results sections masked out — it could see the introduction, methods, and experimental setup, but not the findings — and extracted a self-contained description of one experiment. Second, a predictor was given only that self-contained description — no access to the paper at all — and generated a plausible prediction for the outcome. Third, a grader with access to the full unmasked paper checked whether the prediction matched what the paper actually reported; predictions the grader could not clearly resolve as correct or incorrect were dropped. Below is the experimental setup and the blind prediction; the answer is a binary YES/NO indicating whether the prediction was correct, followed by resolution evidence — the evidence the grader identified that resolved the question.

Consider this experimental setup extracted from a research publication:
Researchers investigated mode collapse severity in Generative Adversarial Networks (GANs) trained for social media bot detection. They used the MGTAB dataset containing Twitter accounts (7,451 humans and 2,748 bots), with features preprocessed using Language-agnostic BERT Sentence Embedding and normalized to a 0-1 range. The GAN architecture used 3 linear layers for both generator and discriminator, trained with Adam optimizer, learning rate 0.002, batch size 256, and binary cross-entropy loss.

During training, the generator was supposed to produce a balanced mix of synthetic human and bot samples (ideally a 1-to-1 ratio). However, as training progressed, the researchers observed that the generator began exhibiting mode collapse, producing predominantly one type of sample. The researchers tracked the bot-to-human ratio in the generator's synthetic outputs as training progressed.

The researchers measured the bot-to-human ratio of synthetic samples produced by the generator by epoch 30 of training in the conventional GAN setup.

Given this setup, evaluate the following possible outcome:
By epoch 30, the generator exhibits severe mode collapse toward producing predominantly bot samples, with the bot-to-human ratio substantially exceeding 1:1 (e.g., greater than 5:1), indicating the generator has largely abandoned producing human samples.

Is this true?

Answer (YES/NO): YES